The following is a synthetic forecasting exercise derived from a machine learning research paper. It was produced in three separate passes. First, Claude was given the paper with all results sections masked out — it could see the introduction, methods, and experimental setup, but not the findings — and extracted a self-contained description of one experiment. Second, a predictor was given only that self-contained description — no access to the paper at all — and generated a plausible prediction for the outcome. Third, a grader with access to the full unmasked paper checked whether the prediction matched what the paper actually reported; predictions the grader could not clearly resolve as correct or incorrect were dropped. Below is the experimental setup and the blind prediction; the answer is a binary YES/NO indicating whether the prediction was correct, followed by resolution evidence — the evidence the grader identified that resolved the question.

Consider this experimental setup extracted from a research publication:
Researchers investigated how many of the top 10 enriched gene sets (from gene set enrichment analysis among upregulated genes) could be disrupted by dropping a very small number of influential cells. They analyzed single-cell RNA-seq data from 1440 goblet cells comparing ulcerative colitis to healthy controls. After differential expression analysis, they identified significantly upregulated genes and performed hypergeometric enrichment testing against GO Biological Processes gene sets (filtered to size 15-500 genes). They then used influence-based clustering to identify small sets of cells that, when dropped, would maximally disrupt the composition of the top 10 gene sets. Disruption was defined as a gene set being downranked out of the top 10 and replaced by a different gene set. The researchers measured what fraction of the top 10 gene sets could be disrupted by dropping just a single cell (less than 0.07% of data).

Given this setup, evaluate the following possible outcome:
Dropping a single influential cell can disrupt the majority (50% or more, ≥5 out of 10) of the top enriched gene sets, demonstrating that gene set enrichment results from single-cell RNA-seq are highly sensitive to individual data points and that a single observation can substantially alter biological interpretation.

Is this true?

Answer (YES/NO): NO